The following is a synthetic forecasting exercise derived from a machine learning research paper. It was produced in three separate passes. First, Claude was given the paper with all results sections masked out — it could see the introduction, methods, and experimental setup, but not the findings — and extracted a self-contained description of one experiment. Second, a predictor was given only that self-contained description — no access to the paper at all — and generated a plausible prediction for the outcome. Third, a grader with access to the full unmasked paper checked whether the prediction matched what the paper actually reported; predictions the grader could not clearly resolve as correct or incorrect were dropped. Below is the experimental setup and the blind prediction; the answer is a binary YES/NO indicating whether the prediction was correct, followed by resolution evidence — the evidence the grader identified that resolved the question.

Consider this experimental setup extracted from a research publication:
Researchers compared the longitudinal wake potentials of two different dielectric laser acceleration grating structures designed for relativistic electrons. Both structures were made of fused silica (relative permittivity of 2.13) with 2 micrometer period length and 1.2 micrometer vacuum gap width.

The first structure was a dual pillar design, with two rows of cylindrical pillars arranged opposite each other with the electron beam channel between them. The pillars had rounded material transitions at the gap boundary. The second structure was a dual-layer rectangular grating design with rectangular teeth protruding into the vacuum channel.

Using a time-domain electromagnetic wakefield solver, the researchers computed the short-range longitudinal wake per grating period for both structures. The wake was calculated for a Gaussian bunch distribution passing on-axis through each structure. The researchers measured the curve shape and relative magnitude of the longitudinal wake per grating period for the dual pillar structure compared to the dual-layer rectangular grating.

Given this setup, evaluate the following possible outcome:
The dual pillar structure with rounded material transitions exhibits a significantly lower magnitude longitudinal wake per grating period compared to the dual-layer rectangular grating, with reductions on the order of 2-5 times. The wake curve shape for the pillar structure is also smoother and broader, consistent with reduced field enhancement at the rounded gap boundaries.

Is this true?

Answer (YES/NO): NO